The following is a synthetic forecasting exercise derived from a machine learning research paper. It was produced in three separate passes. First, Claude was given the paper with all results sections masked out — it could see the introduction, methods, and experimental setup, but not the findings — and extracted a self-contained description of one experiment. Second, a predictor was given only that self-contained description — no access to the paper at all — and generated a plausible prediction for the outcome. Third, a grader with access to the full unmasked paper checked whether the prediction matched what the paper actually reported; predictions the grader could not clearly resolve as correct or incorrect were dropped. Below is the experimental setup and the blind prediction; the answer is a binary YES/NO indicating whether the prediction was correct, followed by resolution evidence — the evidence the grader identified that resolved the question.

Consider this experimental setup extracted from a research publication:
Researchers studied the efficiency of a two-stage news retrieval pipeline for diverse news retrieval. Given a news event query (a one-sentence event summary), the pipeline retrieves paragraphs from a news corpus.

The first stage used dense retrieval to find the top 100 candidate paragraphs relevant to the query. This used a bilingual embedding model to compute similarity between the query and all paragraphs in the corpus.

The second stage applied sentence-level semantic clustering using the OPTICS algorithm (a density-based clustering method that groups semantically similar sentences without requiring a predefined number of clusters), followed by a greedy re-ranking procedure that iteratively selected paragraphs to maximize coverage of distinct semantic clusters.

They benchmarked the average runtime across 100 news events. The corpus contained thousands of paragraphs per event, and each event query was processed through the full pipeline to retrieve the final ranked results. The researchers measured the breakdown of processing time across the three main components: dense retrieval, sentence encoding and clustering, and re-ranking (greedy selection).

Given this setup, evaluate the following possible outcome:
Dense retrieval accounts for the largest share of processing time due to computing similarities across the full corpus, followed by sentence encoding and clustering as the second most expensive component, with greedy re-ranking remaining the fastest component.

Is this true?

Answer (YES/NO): NO